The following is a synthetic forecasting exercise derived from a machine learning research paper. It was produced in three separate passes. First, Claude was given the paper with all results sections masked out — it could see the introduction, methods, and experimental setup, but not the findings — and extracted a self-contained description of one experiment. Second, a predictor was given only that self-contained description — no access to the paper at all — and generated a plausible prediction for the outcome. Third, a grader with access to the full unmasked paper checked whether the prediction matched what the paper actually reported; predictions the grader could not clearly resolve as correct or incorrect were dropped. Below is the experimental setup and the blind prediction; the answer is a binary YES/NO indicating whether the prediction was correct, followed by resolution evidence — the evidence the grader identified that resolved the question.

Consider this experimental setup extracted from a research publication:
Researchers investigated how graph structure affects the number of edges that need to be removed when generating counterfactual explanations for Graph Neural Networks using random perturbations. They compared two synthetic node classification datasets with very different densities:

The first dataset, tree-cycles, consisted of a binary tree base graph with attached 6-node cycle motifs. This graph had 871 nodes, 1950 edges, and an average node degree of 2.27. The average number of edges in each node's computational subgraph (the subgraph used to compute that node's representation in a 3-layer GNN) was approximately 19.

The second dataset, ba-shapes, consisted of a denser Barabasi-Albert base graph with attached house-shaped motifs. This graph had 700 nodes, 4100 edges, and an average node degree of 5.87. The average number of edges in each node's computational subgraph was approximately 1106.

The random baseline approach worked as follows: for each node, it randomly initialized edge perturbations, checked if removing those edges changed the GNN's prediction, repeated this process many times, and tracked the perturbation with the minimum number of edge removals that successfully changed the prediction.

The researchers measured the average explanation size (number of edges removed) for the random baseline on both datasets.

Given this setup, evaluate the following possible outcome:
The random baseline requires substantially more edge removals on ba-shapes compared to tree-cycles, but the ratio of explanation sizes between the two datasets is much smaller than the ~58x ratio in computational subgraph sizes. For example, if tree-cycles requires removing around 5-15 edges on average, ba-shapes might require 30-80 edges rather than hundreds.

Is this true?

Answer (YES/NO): NO